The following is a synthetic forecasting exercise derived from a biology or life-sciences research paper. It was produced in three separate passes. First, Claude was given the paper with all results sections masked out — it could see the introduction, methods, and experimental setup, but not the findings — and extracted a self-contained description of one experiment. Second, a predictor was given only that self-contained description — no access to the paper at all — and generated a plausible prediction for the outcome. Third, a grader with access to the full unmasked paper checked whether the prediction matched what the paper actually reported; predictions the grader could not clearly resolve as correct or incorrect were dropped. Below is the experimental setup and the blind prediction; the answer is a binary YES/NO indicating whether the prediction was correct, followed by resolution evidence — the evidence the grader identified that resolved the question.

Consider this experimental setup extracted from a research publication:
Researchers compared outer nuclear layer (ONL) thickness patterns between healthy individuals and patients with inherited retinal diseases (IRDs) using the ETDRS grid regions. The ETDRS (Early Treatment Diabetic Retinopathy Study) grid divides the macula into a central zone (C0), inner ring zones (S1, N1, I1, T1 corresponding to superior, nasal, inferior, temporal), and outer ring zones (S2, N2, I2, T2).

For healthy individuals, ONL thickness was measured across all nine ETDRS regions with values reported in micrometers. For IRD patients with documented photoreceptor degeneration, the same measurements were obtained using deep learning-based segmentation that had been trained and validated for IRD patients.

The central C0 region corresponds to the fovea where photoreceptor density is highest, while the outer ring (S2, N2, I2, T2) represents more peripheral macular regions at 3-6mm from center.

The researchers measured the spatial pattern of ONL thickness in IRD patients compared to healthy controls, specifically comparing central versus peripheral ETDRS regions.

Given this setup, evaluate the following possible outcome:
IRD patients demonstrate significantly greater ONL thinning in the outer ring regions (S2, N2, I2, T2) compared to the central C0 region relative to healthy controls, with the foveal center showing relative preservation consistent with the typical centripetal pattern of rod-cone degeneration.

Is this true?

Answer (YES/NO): YES